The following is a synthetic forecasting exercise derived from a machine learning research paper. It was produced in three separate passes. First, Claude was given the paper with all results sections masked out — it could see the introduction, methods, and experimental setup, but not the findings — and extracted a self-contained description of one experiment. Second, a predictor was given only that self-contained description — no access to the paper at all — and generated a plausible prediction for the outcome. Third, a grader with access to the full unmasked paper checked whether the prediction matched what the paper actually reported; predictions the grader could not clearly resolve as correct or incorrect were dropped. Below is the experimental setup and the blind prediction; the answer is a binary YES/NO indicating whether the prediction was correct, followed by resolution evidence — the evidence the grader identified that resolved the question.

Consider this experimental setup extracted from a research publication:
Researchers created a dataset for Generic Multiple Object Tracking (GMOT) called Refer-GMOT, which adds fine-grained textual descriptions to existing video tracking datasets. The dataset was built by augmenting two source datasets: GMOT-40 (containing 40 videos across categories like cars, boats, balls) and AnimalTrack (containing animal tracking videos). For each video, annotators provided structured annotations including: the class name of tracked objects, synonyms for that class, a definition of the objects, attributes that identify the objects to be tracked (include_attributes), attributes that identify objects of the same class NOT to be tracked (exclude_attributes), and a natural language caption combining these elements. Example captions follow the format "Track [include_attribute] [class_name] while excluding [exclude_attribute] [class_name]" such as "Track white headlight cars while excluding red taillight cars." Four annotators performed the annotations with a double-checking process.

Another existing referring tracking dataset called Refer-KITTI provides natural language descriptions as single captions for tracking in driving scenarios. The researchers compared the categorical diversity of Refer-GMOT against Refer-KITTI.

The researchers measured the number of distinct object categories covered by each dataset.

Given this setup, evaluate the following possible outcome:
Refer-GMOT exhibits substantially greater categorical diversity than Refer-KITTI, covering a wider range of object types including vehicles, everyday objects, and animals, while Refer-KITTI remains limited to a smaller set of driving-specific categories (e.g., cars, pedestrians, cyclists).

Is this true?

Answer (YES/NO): YES